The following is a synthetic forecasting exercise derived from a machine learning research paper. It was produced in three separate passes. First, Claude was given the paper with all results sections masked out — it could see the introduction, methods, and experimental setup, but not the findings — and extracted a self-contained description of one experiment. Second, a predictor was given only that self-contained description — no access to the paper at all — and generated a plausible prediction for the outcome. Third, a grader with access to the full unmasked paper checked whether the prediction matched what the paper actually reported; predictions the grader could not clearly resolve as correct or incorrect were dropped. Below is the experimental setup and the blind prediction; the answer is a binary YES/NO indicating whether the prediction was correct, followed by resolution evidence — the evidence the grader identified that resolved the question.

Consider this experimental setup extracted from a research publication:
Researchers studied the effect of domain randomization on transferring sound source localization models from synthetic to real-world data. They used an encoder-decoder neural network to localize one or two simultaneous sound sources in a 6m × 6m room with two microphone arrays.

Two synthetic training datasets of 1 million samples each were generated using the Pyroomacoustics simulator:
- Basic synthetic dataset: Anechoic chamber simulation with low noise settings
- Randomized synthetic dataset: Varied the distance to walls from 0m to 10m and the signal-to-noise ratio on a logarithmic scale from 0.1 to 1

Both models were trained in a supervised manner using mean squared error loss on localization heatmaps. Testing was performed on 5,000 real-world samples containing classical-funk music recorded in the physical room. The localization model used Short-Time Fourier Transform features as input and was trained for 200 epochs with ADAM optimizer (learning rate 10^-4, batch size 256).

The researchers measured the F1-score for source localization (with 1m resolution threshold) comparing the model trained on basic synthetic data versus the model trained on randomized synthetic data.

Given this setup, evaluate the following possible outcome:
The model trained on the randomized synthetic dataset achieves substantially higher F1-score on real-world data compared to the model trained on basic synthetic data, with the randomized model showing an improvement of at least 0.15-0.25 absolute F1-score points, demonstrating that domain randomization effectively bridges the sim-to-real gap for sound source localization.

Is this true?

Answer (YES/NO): NO